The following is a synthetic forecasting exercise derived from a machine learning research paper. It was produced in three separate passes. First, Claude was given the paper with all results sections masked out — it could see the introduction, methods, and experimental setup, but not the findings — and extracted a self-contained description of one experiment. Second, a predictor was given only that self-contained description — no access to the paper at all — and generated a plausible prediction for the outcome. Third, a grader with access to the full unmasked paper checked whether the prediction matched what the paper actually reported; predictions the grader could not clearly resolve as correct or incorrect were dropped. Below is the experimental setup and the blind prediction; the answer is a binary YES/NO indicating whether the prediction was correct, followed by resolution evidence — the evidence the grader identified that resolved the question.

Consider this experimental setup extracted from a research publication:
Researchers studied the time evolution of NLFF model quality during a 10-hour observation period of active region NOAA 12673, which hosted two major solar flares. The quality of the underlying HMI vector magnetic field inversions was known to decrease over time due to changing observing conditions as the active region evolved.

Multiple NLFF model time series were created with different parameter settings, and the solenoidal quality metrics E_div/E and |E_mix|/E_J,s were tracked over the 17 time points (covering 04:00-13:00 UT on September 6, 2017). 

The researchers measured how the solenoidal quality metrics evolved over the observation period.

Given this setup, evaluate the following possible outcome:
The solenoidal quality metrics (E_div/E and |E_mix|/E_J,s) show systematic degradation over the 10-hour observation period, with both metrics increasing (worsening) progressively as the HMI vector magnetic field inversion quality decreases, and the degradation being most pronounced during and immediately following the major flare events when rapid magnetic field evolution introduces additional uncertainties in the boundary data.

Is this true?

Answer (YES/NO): NO